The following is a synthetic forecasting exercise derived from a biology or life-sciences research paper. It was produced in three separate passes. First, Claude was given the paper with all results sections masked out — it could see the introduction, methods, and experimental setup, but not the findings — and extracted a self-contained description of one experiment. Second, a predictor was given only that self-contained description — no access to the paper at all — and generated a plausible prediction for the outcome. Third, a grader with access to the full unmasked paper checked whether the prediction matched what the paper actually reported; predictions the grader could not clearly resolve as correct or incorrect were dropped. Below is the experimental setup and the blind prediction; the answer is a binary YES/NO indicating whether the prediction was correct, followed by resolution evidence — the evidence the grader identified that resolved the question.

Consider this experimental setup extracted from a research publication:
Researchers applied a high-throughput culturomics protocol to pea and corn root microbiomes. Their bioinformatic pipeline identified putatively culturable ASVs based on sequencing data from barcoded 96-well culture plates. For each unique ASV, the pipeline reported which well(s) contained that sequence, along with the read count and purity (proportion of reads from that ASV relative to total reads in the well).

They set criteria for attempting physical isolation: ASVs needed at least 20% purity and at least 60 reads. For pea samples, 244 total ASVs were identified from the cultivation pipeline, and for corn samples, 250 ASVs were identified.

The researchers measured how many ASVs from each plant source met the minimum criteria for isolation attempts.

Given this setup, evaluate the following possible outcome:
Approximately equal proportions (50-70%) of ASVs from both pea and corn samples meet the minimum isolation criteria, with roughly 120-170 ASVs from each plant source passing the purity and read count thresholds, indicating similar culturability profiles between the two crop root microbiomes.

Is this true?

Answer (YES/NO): NO